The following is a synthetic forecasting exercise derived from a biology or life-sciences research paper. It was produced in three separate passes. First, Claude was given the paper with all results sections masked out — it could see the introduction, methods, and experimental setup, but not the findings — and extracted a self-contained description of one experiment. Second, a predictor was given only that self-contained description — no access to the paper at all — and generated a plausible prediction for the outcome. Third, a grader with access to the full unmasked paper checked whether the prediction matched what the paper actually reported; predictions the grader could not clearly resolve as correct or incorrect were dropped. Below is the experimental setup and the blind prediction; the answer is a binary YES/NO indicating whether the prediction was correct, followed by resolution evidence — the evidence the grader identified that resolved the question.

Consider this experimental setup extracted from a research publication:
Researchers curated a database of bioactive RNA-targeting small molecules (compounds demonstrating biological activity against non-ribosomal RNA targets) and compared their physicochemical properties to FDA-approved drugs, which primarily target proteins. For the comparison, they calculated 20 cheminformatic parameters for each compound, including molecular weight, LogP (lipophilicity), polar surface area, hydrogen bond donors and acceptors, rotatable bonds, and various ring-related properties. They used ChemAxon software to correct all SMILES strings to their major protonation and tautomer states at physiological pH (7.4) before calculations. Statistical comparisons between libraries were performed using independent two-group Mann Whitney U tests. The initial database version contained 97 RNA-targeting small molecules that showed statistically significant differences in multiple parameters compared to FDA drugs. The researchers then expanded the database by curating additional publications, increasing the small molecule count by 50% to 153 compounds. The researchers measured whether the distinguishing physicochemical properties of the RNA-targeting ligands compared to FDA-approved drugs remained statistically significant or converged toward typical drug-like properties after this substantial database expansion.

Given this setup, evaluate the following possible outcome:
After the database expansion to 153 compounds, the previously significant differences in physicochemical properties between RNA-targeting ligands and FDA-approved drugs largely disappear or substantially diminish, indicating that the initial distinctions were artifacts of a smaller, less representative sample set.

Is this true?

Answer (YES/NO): NO